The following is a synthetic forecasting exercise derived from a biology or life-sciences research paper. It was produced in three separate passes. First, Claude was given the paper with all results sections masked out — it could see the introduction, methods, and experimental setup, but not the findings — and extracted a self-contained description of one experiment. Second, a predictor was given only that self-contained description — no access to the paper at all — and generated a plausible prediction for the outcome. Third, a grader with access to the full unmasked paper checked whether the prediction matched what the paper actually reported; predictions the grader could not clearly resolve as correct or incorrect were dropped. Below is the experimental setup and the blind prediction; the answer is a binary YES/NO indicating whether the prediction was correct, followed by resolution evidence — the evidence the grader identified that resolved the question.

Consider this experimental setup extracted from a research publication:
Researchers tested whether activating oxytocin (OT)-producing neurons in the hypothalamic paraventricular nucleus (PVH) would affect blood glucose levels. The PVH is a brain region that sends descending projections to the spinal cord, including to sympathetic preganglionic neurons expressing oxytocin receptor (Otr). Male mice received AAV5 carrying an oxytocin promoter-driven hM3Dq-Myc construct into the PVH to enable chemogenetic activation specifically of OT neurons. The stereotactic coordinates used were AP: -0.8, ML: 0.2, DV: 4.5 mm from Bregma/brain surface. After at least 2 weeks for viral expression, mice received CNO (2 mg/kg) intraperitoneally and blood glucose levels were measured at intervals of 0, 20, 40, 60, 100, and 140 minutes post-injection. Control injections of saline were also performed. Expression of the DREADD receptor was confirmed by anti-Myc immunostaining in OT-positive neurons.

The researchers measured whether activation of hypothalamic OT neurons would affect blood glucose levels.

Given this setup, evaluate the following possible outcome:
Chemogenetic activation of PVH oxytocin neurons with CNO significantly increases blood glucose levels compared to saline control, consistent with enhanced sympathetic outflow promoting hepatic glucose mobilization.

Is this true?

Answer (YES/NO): YES